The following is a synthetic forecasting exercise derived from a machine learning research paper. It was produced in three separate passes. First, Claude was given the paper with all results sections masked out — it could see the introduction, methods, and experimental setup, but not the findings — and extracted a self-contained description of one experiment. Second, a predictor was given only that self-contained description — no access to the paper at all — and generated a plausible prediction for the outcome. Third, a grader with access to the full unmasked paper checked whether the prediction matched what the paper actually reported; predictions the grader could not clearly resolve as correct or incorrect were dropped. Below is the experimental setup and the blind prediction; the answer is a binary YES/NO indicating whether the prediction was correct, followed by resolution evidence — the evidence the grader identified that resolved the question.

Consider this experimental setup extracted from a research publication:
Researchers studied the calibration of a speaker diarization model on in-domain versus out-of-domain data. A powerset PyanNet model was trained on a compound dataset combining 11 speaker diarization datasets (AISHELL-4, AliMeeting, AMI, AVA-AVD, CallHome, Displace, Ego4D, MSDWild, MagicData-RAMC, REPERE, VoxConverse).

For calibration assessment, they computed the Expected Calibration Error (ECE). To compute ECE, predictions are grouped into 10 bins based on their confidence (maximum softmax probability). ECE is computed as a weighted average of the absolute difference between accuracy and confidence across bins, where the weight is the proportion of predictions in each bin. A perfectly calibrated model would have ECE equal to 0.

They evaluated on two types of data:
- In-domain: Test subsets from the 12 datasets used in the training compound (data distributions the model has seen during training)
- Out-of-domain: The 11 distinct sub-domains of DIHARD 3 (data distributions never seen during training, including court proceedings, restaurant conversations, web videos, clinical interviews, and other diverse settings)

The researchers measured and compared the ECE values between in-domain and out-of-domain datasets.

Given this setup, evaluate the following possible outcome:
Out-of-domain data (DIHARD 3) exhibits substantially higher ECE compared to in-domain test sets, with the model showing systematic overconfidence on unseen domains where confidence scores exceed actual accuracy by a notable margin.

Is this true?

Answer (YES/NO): YES